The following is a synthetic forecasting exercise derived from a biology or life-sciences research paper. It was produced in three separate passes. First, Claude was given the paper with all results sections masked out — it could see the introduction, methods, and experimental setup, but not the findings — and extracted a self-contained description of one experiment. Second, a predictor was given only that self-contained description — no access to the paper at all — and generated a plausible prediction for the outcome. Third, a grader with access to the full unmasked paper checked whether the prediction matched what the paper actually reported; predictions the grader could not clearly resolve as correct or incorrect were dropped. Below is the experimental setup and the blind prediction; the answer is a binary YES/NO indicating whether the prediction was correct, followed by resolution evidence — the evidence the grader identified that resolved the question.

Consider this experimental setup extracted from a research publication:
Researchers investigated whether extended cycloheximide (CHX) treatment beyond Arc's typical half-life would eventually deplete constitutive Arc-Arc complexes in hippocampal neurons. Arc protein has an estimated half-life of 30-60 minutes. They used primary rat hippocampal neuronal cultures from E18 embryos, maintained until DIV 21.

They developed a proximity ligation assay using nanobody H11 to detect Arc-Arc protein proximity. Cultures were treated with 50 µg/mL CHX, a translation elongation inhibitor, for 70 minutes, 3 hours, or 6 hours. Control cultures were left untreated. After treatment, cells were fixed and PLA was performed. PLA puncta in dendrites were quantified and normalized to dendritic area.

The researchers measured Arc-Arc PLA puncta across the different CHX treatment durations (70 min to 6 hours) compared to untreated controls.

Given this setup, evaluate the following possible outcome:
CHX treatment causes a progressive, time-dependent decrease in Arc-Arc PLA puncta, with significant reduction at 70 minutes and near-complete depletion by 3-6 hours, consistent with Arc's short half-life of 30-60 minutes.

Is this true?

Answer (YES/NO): NO